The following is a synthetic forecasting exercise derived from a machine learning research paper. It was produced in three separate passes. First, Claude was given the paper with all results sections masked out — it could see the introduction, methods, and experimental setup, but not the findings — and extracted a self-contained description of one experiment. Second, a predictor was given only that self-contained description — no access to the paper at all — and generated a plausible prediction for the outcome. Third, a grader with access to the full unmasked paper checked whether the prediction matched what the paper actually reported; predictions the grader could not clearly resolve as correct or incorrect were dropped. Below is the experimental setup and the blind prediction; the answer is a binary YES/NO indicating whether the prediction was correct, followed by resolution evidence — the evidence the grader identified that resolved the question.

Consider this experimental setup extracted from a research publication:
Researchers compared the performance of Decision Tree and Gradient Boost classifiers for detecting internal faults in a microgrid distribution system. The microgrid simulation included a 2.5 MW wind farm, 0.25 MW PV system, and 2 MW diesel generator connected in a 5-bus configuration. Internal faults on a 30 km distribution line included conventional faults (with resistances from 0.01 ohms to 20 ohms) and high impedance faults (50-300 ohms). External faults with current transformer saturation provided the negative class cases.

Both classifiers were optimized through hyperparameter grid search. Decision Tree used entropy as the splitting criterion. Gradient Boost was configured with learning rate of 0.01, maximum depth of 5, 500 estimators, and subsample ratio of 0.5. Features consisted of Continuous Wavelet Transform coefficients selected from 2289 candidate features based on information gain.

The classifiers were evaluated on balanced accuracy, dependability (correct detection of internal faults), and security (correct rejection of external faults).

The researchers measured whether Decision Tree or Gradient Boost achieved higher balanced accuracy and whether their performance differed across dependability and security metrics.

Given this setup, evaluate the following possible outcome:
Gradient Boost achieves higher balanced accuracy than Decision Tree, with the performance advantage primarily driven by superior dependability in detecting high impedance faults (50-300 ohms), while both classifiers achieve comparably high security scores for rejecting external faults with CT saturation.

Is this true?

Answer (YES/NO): NO